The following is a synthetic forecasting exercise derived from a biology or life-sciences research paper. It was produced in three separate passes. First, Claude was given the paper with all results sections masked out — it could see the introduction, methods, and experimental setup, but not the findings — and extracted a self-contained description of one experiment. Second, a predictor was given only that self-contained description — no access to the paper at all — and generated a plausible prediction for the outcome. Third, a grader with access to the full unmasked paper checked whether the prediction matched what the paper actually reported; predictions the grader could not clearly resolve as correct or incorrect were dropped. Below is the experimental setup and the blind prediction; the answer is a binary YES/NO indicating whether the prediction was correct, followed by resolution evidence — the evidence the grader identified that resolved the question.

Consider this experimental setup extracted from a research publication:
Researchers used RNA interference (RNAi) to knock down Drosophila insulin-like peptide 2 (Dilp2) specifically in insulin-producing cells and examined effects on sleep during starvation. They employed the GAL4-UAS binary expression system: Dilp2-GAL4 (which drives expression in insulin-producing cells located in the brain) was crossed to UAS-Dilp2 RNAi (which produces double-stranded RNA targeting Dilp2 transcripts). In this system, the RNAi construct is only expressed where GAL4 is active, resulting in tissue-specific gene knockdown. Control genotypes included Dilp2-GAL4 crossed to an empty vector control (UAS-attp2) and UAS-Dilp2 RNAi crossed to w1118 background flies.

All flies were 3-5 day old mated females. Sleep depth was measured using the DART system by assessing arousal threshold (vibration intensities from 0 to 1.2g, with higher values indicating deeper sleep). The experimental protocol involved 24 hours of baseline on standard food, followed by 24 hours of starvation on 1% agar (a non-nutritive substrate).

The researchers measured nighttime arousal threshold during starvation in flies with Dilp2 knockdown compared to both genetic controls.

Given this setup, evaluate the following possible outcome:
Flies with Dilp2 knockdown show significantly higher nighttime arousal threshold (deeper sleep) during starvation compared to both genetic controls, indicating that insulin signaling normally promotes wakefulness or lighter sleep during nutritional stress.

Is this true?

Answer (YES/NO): NO